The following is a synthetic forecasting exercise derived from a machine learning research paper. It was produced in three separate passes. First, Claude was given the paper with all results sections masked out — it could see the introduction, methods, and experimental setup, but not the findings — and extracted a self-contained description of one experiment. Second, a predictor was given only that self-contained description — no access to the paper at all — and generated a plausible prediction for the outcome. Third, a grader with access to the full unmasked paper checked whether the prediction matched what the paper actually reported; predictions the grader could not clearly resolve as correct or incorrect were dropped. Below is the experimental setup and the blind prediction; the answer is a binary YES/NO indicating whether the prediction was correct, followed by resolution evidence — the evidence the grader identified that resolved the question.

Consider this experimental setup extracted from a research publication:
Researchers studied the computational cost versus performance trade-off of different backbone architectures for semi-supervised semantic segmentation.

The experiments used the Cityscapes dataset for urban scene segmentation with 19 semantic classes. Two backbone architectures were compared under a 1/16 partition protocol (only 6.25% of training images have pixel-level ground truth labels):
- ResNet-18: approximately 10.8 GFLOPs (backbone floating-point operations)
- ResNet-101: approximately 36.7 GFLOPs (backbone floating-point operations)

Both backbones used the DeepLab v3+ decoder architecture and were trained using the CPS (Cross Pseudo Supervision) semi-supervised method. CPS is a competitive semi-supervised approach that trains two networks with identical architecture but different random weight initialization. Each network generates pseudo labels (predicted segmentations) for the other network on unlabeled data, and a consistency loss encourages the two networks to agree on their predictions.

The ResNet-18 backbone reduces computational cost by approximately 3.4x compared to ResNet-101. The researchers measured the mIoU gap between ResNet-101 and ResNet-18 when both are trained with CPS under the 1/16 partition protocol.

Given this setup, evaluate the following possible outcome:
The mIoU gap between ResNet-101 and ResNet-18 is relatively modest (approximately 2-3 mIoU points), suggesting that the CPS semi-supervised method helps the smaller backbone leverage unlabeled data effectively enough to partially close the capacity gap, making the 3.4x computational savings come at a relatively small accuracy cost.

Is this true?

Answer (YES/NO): NO